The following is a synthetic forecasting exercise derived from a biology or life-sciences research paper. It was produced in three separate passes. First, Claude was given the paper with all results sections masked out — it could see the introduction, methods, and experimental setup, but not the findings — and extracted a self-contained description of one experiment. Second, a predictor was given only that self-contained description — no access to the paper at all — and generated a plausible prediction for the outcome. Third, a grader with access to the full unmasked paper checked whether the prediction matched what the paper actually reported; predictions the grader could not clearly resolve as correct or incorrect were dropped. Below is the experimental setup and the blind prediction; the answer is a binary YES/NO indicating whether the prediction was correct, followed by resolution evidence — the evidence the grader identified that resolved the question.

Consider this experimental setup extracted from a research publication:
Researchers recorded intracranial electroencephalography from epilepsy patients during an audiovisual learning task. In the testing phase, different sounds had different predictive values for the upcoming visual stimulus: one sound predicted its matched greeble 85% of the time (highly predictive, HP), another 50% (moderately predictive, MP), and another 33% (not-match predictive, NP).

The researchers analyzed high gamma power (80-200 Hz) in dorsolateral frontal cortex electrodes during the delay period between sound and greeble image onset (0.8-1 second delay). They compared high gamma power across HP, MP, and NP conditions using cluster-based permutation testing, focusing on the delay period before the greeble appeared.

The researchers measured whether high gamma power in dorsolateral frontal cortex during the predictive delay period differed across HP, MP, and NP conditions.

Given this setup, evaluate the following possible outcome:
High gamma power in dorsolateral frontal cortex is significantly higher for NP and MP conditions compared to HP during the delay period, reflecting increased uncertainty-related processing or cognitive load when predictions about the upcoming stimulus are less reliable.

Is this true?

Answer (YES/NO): NO